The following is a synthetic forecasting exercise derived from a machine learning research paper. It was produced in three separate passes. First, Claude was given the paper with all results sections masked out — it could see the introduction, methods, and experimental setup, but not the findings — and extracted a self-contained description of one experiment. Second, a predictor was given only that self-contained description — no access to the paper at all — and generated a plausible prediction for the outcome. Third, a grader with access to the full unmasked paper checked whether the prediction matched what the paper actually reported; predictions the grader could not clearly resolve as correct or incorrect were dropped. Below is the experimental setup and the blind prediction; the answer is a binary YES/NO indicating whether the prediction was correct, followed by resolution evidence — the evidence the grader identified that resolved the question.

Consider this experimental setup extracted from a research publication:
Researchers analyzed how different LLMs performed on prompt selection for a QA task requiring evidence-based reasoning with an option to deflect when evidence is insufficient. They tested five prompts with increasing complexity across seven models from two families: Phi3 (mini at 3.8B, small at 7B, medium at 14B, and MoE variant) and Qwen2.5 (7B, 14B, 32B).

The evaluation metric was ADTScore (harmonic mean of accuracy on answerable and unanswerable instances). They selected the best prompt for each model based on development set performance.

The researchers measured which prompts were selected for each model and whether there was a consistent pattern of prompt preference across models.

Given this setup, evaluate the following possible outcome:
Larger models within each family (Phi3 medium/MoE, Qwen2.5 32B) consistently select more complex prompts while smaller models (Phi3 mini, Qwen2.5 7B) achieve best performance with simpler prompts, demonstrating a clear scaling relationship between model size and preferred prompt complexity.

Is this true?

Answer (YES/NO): NO